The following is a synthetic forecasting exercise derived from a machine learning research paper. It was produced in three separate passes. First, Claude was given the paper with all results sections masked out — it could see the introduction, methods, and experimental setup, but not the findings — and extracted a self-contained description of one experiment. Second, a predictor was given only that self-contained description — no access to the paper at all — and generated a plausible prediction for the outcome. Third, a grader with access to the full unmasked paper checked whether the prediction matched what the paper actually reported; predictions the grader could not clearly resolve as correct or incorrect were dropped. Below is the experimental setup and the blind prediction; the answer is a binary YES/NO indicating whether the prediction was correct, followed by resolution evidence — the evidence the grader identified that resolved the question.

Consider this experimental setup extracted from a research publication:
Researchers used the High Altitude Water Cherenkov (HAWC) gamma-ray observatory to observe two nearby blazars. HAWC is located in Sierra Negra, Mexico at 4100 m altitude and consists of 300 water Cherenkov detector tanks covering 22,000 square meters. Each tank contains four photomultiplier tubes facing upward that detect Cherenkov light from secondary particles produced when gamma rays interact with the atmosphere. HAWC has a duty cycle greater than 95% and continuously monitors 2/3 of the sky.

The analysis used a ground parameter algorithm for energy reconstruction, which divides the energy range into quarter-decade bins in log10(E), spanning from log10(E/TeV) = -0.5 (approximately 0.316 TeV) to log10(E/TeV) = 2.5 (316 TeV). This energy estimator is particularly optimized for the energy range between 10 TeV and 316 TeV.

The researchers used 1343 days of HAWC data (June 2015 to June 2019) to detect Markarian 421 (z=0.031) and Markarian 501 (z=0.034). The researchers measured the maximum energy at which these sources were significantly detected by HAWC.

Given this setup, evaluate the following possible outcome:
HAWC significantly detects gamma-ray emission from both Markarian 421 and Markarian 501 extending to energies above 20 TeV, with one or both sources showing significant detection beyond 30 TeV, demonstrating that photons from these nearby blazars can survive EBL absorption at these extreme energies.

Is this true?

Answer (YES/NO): NO